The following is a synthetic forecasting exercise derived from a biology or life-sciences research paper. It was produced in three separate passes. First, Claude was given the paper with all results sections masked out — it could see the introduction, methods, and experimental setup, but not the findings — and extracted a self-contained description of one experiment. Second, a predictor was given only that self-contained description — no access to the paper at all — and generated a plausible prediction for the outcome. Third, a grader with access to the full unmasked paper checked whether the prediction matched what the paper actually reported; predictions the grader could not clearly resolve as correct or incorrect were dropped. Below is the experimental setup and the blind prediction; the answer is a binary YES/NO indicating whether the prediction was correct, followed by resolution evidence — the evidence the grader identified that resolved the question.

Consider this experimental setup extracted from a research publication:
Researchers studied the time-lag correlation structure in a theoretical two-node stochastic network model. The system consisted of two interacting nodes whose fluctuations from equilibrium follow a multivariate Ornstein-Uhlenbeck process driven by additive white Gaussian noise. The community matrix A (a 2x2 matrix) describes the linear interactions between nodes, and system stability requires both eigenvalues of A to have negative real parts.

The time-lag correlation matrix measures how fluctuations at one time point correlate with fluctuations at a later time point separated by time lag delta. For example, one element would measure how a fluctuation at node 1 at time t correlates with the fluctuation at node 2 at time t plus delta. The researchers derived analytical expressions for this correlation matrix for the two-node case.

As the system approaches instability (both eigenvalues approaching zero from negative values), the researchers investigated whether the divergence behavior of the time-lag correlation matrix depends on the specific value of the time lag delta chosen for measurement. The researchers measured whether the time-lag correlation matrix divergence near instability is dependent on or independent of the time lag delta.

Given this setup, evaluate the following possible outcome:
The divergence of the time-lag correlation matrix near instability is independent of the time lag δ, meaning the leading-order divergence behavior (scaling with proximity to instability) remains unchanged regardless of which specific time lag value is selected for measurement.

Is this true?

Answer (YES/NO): YES